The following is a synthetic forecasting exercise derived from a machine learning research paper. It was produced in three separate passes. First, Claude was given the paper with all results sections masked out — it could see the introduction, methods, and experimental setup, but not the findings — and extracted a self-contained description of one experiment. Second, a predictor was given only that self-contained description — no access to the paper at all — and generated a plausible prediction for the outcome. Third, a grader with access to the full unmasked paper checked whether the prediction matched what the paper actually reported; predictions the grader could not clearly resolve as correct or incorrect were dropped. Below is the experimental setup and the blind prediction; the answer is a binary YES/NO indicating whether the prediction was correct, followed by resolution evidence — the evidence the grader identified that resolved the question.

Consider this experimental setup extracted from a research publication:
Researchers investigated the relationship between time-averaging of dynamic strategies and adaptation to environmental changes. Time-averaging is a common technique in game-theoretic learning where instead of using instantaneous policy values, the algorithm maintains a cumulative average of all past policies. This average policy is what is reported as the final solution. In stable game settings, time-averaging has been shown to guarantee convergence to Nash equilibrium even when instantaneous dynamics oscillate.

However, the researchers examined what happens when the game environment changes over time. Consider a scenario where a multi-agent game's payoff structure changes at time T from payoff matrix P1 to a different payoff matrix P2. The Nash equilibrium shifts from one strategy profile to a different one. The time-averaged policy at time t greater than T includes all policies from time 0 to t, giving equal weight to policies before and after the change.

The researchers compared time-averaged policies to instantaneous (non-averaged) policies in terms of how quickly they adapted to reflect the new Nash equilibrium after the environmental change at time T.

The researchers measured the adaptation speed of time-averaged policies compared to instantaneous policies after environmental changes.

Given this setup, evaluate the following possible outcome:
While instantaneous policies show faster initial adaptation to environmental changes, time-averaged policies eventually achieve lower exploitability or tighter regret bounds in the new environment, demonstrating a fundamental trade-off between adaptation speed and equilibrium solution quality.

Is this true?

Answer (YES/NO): NO